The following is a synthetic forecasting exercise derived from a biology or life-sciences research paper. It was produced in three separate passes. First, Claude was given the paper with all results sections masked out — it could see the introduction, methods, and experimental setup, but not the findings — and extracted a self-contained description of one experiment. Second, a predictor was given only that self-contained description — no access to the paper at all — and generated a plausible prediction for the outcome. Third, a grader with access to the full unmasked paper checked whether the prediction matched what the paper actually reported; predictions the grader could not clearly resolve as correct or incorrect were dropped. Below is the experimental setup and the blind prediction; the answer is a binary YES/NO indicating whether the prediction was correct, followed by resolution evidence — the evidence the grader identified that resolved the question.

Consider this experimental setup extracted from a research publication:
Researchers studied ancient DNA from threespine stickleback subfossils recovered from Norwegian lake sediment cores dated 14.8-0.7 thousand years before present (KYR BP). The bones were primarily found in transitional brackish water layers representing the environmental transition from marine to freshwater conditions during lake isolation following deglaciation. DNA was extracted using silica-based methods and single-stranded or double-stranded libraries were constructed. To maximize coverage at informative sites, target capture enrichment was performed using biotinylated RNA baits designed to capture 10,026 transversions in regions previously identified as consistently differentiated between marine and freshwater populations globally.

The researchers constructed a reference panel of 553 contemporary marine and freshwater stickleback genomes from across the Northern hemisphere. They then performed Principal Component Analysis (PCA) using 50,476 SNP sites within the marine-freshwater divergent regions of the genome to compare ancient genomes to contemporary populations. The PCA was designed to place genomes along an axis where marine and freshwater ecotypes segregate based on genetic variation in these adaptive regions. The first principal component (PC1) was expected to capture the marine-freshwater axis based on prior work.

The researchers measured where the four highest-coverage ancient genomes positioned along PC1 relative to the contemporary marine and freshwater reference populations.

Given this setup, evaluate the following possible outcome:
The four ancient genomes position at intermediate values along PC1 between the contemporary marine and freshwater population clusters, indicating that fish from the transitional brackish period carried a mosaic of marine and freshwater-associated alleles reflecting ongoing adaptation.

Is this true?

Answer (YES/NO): NO